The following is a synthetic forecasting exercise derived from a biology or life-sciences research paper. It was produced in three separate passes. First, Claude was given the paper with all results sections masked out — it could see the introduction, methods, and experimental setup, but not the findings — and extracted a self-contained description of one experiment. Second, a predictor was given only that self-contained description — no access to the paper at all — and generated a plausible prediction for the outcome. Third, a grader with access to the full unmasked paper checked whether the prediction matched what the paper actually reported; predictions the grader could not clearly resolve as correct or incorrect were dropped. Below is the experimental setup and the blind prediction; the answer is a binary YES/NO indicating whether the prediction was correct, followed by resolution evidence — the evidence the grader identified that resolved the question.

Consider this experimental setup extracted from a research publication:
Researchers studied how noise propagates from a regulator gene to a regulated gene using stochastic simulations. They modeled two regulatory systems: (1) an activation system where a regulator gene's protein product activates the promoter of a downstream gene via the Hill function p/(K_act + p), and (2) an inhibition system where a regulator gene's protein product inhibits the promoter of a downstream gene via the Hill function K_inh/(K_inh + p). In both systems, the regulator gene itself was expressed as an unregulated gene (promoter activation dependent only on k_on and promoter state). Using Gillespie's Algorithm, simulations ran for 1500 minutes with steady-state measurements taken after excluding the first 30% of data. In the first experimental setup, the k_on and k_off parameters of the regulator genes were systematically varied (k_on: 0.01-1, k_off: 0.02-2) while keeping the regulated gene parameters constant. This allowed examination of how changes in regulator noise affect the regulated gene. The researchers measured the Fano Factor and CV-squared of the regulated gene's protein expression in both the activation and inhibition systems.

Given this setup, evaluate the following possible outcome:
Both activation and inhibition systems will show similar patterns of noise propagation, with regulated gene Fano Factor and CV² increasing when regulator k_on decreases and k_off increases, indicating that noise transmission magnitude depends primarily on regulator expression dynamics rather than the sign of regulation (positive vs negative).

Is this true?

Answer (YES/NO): NO